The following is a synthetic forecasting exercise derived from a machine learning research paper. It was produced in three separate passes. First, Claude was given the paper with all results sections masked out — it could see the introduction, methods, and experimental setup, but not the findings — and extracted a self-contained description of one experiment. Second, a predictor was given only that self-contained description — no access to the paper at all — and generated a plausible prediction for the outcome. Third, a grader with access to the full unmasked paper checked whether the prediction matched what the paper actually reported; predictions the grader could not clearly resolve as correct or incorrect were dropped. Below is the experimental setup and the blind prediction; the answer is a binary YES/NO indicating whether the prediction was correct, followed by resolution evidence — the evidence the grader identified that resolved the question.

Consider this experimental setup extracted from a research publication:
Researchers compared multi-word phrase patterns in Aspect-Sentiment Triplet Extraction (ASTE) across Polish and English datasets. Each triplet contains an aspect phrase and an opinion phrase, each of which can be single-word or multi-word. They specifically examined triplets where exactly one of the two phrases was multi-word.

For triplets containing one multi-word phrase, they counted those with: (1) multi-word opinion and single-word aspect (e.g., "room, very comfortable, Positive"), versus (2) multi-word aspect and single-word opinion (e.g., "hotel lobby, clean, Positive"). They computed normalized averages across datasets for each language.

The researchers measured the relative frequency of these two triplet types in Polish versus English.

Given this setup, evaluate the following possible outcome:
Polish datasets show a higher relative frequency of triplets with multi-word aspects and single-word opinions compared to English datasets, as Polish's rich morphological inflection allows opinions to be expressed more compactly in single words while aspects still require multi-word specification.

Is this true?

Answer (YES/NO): NO